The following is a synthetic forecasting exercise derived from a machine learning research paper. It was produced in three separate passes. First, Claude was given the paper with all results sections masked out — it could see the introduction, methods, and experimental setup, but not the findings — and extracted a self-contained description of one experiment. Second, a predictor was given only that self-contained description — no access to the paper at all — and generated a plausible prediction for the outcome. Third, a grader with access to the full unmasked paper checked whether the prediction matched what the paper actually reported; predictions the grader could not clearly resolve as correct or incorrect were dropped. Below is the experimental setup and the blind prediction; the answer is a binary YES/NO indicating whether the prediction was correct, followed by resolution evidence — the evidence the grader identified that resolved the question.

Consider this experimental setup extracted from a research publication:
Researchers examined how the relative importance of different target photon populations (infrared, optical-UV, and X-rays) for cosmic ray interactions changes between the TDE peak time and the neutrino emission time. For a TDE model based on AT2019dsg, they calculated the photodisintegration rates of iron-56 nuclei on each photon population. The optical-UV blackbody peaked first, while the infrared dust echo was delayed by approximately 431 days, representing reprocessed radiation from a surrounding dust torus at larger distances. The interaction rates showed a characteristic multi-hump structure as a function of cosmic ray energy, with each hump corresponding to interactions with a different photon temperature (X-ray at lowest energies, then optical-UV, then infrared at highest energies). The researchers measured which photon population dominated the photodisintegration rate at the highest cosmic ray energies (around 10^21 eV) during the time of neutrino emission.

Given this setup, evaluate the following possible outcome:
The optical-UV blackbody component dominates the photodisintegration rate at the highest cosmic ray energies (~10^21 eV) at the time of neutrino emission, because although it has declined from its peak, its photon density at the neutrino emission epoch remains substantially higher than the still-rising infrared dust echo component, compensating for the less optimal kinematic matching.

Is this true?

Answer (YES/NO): NO